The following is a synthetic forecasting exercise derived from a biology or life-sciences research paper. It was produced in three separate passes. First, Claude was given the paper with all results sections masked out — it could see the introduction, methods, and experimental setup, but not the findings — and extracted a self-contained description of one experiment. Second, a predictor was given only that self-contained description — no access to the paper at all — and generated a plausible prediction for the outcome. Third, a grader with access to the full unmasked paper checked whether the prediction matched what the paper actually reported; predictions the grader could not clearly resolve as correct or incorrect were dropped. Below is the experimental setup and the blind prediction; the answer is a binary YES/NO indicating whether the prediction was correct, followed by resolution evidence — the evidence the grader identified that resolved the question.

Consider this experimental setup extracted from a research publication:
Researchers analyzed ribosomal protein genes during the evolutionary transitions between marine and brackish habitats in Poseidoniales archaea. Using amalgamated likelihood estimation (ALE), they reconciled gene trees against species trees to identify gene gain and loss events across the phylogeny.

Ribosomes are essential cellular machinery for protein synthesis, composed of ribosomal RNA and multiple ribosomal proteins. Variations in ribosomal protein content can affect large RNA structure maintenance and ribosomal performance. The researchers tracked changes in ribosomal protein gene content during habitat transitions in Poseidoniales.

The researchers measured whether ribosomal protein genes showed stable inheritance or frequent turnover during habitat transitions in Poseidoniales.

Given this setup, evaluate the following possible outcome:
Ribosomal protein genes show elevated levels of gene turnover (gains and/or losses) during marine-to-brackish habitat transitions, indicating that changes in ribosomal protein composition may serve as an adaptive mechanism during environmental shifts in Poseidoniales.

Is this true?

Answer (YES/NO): YES